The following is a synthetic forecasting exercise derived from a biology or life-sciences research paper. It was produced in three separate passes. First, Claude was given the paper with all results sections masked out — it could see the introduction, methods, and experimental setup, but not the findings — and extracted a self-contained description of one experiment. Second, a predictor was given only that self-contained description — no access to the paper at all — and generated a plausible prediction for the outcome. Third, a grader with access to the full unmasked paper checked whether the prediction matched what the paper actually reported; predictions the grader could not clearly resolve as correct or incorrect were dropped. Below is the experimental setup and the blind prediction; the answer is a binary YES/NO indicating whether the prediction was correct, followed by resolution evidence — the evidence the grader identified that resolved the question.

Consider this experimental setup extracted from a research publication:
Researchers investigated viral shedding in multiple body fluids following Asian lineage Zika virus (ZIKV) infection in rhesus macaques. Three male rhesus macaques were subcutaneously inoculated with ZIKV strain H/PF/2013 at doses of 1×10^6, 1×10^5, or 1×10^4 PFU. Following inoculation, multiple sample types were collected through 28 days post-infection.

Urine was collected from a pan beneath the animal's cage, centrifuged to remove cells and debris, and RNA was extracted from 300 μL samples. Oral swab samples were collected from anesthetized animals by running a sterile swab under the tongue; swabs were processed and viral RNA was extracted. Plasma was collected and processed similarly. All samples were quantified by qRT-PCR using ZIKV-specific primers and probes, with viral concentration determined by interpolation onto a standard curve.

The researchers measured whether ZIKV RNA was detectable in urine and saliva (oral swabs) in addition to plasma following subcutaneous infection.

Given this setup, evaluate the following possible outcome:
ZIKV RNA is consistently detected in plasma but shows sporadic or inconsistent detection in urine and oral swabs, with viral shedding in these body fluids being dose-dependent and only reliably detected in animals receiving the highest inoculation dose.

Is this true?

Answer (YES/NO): NO